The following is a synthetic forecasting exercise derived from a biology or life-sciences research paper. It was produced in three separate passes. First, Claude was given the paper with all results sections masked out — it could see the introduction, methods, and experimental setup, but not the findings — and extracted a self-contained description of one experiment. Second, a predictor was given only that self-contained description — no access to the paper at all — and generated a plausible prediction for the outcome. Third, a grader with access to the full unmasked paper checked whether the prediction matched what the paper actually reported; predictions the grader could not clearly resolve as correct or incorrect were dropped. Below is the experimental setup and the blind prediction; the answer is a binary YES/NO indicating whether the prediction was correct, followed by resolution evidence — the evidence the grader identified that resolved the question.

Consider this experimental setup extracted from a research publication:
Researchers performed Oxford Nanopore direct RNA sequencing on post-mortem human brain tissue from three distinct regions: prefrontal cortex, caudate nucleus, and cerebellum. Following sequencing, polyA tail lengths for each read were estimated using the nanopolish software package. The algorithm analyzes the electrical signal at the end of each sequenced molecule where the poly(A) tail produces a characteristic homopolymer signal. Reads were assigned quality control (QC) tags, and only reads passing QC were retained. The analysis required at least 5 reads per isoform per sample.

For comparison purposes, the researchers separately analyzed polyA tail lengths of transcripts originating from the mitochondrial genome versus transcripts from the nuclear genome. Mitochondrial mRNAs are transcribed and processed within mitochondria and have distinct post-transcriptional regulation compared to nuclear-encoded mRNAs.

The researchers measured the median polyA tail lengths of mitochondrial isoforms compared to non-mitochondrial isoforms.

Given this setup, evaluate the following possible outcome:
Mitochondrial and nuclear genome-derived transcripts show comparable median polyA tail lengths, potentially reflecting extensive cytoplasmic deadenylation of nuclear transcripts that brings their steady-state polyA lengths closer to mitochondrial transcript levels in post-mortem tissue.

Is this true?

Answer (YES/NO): NO